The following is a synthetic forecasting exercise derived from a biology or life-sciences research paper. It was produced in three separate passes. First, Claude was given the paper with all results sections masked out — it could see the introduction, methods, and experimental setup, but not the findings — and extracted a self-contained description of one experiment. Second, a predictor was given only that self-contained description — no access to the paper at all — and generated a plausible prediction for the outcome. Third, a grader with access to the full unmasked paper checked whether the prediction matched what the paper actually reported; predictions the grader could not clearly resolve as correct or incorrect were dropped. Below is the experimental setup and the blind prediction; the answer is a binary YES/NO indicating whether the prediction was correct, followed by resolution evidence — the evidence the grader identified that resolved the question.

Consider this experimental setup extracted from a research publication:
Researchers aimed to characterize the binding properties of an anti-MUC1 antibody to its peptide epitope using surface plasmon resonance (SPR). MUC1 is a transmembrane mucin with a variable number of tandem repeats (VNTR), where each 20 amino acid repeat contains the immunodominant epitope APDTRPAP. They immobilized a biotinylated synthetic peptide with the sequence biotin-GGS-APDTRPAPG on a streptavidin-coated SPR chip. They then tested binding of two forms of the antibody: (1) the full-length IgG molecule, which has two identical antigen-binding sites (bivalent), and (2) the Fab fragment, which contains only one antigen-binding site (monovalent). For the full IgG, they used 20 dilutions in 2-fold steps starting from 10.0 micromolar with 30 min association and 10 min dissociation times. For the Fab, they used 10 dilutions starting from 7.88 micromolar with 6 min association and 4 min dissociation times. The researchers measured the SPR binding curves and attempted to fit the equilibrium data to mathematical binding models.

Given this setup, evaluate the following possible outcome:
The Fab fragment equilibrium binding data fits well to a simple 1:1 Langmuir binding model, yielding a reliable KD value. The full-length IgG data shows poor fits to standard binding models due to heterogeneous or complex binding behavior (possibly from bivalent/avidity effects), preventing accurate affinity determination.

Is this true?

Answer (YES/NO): NO